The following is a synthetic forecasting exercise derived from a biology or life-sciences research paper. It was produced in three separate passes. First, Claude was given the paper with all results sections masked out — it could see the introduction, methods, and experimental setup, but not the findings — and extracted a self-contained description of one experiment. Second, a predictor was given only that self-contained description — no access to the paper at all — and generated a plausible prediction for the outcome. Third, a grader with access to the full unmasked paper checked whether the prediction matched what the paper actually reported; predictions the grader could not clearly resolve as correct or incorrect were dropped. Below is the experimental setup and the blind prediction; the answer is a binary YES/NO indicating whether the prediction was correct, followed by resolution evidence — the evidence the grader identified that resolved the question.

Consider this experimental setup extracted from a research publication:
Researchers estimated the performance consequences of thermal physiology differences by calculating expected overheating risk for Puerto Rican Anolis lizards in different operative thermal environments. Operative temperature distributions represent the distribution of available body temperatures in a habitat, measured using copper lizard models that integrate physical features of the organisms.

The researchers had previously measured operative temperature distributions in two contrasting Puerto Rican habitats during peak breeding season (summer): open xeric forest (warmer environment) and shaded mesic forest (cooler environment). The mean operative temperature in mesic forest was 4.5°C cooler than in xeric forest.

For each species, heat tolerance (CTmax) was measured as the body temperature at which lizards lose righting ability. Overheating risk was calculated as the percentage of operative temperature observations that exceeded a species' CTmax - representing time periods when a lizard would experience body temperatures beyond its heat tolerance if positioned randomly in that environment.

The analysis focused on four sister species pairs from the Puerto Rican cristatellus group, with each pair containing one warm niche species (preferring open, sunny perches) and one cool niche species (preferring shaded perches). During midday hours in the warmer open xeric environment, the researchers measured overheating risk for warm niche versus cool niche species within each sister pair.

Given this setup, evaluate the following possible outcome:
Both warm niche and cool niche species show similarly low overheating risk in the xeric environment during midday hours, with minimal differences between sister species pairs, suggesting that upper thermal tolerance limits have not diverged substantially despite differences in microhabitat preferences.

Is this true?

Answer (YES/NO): NO